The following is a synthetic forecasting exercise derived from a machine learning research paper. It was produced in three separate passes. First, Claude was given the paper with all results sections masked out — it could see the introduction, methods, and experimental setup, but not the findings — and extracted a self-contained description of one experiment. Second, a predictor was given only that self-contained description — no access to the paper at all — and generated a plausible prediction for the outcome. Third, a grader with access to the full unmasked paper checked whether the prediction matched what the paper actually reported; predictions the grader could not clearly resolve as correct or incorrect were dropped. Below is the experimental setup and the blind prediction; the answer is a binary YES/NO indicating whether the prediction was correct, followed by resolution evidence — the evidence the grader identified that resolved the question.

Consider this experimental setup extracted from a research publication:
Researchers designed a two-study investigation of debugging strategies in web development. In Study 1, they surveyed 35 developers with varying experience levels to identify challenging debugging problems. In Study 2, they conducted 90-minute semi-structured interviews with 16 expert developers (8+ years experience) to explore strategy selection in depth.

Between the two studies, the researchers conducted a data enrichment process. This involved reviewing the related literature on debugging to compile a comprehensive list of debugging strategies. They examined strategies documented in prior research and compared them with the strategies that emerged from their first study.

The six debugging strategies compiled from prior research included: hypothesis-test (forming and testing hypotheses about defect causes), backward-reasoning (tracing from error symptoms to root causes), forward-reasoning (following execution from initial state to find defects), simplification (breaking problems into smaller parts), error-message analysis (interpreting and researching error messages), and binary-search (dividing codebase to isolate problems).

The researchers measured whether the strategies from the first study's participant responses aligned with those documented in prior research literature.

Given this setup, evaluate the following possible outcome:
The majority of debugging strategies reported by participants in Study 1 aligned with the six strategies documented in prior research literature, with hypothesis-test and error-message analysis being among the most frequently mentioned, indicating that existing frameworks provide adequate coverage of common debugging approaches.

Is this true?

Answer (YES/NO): NO